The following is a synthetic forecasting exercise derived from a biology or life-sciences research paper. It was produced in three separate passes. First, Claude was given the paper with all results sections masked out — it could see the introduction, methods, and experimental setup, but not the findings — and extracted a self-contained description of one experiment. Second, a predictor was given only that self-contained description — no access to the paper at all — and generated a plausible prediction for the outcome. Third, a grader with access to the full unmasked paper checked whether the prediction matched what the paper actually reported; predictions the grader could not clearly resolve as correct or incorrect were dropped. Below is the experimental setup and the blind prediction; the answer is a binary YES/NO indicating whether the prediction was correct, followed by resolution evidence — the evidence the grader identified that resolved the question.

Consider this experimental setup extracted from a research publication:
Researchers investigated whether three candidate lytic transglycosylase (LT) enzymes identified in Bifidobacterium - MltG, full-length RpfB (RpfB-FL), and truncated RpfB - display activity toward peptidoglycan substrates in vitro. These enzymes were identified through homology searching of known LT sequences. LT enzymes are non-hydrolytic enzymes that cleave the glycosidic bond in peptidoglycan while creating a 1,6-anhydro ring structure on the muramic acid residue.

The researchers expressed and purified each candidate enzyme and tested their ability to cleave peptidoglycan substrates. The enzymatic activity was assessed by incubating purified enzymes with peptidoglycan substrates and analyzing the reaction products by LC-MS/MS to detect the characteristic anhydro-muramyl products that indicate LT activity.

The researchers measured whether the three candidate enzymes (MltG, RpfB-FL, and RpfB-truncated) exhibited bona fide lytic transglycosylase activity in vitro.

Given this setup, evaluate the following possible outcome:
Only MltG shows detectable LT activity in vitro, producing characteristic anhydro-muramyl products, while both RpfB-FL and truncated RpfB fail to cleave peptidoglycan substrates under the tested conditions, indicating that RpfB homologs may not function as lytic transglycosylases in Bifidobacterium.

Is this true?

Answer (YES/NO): NO